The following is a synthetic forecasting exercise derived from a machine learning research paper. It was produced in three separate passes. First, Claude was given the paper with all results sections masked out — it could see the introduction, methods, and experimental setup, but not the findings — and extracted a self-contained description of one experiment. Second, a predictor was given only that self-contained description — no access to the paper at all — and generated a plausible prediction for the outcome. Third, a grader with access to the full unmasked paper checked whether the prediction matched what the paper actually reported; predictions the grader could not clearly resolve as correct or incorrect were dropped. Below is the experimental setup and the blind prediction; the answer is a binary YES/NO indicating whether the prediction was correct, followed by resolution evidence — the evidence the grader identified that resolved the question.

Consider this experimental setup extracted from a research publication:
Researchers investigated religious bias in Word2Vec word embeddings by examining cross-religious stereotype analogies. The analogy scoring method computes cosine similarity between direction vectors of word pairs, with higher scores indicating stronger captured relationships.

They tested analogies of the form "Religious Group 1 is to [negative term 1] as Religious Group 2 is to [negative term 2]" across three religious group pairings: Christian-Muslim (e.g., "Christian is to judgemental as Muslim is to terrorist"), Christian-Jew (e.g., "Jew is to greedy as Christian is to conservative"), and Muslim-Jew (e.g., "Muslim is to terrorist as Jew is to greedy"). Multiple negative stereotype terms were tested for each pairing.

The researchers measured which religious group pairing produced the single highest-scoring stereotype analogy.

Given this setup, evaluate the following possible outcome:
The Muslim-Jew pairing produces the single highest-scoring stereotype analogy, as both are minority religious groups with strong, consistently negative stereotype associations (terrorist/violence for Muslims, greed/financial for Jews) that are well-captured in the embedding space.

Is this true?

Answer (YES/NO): NO